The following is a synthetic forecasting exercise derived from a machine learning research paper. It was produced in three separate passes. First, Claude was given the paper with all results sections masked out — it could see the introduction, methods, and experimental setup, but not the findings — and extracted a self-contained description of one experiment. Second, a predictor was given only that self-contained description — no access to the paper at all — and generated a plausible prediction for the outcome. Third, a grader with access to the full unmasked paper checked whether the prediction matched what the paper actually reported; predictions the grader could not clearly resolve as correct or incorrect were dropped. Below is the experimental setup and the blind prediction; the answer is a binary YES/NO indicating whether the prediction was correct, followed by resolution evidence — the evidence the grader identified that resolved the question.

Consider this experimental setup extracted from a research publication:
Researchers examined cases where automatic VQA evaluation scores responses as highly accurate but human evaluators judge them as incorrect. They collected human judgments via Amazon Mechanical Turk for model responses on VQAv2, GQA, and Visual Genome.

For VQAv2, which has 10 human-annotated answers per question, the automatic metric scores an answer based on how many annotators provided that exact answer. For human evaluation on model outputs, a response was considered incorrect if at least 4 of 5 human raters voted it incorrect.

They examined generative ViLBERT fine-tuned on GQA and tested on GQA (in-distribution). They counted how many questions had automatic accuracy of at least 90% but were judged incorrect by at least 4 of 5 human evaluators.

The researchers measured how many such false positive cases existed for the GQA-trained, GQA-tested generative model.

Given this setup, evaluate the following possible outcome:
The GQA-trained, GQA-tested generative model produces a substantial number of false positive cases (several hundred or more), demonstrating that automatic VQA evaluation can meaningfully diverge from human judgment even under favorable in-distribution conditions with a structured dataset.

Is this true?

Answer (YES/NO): NO